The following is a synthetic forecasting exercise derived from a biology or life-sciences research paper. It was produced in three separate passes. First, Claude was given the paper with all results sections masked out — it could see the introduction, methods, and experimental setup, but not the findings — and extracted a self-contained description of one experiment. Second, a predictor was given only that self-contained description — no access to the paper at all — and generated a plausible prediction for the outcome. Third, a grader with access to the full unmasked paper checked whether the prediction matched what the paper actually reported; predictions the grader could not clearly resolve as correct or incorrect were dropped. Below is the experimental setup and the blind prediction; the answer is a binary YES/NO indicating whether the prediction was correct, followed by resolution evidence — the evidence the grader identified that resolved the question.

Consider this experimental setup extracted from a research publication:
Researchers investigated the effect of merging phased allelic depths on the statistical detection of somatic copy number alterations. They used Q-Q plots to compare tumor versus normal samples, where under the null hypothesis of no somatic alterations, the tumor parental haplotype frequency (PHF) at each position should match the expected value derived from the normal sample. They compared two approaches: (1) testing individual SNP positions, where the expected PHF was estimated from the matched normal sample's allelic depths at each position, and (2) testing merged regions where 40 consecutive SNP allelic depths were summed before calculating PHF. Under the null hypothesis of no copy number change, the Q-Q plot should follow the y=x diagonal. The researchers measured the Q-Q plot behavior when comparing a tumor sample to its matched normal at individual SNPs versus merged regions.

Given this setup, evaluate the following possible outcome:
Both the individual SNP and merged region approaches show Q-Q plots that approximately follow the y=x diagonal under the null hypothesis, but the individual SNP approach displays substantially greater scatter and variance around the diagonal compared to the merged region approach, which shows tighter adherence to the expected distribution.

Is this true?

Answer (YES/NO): NO